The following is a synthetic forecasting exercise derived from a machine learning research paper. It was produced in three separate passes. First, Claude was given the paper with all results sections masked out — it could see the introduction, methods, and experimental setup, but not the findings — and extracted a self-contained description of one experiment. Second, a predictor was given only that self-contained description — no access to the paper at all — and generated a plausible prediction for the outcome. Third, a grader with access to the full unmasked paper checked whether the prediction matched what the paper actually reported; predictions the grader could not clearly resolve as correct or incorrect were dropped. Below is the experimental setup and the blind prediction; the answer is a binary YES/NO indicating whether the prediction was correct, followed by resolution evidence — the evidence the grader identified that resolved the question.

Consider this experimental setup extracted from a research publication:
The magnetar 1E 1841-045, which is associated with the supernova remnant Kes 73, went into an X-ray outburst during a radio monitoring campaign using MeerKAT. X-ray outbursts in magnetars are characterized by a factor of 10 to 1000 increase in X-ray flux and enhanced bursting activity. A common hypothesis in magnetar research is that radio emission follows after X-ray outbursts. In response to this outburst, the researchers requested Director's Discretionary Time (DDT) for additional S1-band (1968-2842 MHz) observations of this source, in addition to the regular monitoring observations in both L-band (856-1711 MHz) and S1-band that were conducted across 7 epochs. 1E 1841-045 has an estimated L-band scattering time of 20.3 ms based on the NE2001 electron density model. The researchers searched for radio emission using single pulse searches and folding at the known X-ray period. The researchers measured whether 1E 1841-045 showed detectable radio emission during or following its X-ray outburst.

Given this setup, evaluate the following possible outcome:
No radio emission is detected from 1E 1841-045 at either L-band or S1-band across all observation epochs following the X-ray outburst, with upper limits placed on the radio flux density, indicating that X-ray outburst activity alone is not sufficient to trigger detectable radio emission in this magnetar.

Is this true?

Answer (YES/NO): YES